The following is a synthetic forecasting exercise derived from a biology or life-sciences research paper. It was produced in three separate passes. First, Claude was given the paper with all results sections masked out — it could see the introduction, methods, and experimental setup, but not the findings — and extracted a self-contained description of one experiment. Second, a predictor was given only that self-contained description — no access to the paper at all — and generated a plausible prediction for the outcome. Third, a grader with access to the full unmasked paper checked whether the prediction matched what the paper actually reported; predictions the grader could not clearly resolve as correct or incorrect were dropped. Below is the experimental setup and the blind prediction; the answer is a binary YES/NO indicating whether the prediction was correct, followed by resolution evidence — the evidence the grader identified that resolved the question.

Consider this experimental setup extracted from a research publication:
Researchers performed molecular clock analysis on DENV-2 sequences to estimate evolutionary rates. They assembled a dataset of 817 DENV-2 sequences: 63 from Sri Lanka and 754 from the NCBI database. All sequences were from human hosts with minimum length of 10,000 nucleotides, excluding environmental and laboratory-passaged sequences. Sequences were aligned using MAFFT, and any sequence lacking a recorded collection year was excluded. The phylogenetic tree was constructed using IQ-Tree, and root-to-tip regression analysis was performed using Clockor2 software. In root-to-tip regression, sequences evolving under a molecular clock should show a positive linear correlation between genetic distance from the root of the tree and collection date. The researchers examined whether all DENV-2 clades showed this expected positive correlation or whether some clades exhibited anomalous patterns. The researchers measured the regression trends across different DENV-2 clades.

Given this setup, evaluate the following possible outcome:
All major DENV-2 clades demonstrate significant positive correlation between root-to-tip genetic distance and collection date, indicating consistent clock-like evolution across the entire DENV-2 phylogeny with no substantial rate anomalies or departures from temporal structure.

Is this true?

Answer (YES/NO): NO